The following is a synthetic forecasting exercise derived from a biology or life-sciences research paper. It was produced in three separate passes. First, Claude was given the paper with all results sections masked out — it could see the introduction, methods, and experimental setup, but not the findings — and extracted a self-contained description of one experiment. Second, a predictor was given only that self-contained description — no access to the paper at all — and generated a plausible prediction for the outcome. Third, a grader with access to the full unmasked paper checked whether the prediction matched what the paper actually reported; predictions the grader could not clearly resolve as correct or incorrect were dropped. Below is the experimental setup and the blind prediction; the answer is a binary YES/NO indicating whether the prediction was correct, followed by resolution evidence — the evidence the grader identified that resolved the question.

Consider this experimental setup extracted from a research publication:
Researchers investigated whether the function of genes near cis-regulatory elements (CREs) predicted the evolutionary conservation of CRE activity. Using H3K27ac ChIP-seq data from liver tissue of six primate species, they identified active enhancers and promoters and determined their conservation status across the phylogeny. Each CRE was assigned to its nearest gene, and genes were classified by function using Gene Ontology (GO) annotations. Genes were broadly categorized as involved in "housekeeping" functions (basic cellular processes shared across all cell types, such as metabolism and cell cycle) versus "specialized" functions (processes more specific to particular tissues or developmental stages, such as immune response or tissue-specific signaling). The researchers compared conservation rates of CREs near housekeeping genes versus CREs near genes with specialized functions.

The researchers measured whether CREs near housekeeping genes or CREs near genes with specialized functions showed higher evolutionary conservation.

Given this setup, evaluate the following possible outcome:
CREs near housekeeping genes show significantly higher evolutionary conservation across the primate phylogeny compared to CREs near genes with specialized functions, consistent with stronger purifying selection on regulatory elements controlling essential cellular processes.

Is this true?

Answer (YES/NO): YES